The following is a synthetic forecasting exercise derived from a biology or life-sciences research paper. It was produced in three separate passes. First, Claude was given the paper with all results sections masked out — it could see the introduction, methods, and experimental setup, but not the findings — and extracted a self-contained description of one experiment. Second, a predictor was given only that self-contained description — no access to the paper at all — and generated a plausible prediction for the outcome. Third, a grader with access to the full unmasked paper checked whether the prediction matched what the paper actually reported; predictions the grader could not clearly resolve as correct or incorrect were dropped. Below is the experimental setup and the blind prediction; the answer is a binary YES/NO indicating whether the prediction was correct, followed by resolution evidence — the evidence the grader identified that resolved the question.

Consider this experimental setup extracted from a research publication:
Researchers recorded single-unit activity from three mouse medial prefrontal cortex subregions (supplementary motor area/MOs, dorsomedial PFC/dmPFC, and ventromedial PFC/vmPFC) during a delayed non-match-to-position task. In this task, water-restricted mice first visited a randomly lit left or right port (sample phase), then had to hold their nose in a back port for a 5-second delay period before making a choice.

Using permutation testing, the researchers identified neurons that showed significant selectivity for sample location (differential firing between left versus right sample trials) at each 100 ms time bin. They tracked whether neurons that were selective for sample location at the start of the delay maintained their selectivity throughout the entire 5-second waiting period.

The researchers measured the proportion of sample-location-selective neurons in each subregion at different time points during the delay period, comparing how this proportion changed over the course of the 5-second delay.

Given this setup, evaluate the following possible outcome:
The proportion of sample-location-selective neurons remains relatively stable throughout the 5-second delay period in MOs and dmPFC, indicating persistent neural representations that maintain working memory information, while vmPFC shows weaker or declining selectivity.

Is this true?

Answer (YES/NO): NO